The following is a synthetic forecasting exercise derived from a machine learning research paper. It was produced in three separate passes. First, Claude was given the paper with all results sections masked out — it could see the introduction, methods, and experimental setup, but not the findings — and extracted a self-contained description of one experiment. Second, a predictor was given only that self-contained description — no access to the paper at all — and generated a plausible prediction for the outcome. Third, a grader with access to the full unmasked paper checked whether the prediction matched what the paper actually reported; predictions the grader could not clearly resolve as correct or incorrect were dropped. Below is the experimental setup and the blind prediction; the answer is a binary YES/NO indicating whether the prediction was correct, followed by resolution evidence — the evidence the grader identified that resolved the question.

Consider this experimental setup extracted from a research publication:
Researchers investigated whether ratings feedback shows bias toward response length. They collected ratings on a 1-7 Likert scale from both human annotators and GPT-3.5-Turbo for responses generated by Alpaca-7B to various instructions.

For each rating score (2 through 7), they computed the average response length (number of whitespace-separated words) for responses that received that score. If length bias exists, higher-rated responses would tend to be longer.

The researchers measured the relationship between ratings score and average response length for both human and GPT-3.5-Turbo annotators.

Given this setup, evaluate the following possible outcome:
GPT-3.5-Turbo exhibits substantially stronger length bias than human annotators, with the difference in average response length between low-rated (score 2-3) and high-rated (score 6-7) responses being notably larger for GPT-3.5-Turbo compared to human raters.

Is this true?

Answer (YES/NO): NO